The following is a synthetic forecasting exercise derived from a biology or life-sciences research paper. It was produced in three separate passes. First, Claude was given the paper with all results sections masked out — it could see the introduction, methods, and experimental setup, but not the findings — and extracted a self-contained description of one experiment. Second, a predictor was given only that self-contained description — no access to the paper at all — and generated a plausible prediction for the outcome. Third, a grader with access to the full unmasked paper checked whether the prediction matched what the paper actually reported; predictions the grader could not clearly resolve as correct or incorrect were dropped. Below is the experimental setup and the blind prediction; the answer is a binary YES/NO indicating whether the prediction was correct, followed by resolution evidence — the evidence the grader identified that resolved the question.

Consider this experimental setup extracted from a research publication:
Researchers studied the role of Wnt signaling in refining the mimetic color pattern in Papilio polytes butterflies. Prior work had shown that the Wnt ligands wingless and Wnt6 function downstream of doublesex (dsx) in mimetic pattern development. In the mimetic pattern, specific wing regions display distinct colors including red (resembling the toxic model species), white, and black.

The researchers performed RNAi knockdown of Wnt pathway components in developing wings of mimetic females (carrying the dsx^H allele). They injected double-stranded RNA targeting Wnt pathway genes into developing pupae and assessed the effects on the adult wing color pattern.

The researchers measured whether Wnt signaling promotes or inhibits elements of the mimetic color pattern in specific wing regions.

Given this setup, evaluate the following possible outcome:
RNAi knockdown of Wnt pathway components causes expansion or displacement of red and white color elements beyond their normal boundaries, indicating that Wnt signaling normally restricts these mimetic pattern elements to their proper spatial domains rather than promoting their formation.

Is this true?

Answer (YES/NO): YES